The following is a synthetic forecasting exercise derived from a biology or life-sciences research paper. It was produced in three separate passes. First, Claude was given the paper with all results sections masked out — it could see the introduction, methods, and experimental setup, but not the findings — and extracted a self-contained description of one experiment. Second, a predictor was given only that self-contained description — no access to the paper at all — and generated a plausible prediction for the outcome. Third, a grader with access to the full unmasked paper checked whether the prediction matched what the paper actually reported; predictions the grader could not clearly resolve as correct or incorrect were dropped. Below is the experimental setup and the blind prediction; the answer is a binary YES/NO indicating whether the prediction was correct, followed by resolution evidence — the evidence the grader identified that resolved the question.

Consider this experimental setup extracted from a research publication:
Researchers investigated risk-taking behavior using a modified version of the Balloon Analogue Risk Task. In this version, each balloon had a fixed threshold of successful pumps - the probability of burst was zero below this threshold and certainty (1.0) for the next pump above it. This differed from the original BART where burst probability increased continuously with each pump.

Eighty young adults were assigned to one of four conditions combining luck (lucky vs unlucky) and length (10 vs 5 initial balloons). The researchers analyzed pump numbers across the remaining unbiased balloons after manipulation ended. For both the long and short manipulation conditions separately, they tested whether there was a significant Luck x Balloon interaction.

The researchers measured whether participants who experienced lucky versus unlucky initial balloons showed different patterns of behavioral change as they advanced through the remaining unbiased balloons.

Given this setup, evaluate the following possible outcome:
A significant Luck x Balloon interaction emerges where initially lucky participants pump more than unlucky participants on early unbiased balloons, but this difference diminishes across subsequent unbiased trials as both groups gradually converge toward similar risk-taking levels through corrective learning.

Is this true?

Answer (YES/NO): YES